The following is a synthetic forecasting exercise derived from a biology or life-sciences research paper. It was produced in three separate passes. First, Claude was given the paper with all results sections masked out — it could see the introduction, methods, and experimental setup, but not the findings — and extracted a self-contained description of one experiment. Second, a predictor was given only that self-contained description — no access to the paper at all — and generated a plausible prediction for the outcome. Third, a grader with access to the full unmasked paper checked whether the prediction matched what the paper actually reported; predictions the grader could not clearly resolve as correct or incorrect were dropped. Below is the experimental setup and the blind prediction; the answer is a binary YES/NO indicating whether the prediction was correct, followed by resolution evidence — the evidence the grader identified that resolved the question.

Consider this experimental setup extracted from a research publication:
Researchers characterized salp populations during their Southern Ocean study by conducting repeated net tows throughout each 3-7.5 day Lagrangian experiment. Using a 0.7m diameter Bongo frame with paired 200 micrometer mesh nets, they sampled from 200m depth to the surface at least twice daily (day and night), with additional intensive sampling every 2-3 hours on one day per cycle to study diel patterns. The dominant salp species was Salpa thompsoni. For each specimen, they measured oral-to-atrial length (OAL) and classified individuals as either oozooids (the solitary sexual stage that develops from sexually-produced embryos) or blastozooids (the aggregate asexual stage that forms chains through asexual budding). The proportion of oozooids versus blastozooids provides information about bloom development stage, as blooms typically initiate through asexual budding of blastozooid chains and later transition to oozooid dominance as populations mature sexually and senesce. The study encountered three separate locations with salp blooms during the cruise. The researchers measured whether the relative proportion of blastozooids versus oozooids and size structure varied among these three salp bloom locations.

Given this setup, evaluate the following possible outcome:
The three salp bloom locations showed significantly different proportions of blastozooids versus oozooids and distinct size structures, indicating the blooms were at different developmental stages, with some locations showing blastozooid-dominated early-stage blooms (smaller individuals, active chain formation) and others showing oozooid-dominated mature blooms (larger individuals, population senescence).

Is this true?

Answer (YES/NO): NO